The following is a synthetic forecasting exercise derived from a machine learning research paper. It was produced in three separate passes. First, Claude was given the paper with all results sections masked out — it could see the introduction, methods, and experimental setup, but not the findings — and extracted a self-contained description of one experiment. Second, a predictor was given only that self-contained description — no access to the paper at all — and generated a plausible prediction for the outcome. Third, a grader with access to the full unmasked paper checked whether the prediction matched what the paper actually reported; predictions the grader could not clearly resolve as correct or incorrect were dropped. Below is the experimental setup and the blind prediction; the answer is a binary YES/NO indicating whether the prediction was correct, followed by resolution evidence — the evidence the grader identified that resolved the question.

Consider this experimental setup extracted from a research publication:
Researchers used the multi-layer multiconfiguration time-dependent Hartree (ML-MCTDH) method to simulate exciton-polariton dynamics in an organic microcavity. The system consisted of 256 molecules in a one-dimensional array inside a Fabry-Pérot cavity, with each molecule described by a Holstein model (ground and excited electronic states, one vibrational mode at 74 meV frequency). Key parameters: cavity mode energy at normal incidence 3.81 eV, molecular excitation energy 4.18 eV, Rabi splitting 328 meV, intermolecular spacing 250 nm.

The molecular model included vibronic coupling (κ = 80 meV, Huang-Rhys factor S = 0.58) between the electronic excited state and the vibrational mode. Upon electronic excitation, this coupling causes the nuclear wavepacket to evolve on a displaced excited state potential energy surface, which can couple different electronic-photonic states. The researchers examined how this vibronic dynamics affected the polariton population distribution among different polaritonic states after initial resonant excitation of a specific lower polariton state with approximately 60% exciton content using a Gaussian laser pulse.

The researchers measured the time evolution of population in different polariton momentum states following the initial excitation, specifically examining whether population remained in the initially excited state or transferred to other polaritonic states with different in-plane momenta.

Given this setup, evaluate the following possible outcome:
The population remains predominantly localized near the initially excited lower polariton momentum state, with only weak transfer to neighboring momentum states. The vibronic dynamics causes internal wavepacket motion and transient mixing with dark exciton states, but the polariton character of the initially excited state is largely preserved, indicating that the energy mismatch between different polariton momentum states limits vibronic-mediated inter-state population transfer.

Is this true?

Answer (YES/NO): NO